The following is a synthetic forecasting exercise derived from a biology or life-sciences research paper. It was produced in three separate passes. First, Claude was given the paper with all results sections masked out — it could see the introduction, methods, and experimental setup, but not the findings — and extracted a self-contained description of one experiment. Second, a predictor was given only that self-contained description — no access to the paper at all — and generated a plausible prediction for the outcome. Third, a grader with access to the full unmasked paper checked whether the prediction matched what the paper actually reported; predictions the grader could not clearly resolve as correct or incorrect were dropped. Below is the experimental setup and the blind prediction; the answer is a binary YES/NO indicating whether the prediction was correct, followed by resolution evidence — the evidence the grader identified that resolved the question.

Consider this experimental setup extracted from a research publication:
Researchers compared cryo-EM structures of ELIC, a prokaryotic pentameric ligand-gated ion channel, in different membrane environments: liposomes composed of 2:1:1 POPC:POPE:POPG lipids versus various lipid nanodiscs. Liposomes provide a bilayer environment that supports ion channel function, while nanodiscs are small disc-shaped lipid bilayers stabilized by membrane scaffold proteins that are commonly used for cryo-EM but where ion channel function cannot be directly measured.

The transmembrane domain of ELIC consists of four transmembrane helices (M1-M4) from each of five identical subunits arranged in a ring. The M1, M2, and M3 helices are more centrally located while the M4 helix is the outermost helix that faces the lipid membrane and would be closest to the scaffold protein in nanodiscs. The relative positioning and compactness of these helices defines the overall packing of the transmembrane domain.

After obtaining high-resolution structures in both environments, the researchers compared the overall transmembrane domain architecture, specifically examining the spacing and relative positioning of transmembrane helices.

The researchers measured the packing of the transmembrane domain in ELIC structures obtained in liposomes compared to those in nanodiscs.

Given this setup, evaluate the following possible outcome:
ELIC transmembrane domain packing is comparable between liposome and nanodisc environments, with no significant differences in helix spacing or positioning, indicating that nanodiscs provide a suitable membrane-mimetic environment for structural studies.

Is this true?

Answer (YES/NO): NO